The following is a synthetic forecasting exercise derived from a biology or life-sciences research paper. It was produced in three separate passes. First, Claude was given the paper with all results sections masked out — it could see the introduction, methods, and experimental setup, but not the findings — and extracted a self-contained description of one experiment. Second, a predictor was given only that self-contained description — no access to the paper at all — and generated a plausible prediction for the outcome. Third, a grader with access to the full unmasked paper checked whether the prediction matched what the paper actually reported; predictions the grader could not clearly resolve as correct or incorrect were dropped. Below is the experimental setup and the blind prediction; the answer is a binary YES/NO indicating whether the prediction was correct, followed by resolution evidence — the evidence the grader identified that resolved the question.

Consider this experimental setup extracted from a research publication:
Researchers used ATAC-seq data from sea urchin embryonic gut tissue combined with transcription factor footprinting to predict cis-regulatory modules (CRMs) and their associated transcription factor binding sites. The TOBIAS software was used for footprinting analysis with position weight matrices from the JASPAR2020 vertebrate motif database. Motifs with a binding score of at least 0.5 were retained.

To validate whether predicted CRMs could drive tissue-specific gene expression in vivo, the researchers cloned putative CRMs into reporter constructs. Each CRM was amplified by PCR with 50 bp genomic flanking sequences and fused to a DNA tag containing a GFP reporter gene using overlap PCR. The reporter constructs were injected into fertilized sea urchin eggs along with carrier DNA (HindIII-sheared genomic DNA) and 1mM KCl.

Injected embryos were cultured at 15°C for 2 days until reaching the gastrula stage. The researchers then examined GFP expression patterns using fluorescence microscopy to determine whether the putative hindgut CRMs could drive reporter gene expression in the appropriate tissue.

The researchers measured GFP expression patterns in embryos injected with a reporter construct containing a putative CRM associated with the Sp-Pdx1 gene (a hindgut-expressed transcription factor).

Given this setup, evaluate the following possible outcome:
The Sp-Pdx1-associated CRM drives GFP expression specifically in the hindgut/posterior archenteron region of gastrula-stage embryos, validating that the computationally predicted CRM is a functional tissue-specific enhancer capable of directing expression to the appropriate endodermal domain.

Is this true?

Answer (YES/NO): NO